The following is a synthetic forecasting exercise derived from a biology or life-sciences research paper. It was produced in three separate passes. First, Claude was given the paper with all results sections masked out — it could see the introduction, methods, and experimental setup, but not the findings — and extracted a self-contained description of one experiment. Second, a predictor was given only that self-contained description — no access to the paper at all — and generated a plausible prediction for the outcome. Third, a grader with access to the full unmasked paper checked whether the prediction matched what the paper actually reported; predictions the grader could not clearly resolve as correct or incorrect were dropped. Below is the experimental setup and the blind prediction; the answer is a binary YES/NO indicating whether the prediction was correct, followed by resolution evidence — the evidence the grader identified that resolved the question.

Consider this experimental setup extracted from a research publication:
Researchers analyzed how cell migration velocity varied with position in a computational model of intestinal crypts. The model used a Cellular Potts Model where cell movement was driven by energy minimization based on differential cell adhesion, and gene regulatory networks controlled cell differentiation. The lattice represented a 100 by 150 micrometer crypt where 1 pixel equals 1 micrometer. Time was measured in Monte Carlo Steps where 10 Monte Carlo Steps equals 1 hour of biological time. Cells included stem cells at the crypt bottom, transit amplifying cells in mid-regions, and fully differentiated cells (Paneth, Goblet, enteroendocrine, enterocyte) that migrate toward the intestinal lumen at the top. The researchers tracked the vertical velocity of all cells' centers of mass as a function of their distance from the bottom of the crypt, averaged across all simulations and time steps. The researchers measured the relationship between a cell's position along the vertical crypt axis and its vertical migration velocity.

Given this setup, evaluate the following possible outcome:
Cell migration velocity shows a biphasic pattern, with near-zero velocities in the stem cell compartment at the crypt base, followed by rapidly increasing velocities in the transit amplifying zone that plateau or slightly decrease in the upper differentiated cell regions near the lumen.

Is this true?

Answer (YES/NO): NO